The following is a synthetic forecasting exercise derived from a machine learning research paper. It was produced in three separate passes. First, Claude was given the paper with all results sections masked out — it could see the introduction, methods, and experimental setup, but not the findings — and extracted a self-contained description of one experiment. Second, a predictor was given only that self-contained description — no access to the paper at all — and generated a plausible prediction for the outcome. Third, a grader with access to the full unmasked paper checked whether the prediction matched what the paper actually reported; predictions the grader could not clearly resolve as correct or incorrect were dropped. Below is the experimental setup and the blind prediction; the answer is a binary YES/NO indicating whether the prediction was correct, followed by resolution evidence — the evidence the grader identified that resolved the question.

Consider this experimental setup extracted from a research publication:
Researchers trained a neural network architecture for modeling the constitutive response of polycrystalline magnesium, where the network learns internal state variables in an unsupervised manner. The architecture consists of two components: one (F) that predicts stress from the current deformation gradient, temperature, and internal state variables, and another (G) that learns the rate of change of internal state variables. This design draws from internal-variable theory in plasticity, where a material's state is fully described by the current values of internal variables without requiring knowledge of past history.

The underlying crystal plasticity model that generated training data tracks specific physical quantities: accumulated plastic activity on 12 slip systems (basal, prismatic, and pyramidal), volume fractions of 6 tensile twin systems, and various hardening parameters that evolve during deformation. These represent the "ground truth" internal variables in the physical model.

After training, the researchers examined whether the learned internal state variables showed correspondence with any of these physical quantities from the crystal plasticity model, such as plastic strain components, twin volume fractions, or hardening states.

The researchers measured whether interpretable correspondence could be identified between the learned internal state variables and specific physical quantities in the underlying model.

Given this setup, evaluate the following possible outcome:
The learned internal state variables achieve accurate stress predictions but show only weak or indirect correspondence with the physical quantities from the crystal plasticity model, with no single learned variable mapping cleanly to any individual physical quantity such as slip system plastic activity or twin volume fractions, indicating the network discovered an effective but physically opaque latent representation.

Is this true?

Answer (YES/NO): YES